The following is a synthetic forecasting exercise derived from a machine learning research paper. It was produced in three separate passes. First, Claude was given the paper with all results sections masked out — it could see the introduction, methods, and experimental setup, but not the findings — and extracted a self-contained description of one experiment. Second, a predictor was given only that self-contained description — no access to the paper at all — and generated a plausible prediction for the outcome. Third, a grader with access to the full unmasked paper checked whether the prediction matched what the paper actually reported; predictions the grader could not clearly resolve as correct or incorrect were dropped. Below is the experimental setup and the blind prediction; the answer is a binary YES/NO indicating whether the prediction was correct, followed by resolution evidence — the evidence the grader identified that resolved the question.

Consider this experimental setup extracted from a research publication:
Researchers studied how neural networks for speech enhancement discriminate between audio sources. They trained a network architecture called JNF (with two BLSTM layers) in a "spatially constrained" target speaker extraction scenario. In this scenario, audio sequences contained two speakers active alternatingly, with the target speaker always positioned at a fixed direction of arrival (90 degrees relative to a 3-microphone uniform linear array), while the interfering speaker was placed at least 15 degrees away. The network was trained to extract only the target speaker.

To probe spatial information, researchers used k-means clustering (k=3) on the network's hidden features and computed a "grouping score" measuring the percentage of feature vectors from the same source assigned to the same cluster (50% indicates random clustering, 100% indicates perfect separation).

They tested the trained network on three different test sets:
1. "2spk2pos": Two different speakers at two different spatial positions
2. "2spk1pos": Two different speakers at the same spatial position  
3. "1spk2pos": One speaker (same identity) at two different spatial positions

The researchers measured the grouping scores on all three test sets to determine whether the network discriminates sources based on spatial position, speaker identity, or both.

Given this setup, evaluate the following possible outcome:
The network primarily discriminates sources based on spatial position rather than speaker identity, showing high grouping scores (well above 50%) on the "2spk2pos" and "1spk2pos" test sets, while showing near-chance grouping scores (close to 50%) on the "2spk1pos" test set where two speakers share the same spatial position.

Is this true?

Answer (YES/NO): NO